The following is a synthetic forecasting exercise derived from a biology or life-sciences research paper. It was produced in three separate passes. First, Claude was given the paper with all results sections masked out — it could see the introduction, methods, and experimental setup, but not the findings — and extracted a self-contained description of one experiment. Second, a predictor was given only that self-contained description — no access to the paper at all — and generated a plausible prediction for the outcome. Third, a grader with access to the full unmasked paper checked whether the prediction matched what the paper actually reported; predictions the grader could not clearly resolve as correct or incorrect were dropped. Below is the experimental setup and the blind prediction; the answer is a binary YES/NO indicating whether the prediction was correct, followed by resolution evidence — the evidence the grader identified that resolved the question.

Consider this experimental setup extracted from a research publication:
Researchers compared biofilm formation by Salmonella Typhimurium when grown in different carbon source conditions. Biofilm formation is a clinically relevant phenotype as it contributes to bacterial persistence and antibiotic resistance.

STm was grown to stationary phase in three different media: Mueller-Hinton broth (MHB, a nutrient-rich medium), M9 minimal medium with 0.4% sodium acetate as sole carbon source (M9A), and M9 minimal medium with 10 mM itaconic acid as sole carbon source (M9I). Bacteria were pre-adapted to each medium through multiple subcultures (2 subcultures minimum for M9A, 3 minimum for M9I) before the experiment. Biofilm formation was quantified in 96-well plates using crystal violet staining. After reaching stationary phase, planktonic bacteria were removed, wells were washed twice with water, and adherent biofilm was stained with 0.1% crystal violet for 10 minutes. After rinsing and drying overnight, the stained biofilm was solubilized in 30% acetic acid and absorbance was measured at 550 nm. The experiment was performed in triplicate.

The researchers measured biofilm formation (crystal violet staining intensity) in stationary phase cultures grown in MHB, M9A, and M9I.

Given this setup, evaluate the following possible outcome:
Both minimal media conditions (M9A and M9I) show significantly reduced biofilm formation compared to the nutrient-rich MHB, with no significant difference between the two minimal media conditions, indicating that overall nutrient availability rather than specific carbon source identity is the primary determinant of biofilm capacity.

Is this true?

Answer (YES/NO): NO